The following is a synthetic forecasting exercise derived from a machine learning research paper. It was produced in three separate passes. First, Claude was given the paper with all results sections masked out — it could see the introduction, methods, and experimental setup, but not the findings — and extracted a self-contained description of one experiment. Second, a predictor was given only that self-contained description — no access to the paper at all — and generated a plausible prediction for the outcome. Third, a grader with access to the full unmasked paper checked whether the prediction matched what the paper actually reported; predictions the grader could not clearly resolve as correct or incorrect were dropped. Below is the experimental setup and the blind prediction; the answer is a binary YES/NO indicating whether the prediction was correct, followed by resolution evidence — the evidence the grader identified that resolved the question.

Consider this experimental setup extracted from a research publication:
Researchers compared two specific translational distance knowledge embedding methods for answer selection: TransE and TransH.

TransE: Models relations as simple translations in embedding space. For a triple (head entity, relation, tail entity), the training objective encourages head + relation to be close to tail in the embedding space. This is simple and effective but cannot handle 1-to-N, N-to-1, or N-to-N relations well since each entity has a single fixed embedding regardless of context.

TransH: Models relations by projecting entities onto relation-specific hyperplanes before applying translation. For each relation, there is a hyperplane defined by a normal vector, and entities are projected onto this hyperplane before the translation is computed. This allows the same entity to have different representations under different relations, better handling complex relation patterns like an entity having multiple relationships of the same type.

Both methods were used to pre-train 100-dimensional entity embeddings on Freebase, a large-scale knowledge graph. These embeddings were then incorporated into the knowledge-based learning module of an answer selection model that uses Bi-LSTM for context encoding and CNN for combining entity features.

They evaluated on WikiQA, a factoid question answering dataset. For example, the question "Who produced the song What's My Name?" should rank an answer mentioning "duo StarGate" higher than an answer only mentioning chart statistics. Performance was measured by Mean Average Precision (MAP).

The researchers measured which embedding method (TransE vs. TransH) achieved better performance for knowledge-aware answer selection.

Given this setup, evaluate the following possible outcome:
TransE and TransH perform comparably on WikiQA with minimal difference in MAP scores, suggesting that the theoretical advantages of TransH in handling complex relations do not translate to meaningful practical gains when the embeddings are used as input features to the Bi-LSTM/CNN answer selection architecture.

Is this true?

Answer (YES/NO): YES